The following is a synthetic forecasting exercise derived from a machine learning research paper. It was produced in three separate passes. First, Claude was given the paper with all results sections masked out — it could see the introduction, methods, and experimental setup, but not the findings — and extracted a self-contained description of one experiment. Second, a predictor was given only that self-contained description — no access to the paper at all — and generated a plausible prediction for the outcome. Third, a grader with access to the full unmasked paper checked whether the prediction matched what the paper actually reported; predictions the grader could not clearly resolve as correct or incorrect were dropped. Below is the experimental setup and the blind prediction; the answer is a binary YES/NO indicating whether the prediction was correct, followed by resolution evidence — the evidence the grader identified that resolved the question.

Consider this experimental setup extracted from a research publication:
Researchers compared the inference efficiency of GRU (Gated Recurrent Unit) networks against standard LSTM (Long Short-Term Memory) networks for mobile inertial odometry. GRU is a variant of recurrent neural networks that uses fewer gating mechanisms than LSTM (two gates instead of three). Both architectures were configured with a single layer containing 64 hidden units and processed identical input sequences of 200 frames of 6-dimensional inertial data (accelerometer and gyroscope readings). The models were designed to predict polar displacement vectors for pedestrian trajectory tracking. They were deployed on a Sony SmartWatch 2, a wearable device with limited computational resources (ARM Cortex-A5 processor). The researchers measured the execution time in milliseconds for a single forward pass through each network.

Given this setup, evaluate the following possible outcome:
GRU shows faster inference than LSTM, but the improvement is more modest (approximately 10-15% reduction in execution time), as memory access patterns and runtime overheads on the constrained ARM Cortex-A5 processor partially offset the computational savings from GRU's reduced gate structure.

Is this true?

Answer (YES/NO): NO